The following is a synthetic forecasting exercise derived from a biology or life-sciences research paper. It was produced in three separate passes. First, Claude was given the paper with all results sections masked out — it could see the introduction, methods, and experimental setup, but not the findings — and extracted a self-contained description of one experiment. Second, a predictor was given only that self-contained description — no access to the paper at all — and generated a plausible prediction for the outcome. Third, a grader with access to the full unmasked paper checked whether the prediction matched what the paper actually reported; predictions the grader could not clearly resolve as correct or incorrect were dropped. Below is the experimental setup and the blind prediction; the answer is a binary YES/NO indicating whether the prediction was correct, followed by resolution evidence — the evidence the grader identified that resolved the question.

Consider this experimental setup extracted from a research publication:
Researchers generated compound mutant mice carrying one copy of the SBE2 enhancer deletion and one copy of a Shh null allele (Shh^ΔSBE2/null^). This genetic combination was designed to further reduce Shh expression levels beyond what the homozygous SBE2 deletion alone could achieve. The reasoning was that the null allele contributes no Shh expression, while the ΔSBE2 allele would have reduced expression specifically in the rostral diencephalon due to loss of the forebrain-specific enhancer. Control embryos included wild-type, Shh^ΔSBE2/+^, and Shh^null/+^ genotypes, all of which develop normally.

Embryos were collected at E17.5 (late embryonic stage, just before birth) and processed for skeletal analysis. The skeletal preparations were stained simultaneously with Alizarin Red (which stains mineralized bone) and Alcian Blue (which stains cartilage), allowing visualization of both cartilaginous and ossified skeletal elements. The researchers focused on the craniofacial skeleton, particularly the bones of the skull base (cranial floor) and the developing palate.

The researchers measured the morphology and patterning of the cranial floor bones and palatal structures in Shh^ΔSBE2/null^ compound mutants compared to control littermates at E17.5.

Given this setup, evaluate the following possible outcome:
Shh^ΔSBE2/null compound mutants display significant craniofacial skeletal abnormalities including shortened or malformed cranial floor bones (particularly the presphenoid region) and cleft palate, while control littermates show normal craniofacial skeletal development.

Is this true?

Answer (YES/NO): NO